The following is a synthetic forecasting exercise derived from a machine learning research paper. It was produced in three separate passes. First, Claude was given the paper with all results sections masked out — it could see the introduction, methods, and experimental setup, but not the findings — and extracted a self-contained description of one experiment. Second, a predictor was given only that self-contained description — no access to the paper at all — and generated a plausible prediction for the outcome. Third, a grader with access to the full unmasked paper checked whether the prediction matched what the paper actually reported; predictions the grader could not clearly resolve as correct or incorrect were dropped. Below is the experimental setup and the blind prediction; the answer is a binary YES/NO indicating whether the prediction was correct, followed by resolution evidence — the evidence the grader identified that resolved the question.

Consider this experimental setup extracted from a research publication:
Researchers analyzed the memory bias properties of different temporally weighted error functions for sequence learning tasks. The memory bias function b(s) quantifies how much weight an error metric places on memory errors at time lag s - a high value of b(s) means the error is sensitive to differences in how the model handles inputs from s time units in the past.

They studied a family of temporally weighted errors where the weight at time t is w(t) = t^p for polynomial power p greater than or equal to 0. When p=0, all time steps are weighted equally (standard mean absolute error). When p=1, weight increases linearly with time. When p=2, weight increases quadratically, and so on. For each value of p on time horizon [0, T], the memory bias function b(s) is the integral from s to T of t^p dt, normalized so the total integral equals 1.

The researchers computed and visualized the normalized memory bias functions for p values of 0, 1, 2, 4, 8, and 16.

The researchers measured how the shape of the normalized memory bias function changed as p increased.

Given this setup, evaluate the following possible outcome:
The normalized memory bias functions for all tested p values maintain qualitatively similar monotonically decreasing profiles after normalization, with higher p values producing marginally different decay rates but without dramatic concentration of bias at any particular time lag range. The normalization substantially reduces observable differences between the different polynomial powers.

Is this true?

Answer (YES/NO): NO